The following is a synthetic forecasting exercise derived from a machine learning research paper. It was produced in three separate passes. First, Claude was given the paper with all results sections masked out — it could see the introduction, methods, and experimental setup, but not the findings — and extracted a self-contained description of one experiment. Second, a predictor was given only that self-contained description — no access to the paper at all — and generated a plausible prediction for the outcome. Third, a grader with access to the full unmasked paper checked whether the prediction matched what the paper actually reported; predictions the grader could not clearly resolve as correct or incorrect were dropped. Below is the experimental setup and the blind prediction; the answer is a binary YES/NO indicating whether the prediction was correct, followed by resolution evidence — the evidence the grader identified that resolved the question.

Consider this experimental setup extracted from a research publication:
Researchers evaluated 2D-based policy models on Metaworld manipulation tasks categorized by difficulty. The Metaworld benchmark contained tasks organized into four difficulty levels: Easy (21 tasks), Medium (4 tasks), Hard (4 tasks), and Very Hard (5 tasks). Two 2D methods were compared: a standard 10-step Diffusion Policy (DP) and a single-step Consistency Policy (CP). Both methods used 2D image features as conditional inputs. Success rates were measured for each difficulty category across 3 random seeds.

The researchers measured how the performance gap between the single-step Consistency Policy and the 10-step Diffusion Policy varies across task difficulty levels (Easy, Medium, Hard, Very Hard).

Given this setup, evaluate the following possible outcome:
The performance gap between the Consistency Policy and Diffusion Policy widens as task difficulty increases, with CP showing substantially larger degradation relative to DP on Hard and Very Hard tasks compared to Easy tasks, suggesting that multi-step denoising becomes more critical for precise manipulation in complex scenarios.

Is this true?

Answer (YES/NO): NO